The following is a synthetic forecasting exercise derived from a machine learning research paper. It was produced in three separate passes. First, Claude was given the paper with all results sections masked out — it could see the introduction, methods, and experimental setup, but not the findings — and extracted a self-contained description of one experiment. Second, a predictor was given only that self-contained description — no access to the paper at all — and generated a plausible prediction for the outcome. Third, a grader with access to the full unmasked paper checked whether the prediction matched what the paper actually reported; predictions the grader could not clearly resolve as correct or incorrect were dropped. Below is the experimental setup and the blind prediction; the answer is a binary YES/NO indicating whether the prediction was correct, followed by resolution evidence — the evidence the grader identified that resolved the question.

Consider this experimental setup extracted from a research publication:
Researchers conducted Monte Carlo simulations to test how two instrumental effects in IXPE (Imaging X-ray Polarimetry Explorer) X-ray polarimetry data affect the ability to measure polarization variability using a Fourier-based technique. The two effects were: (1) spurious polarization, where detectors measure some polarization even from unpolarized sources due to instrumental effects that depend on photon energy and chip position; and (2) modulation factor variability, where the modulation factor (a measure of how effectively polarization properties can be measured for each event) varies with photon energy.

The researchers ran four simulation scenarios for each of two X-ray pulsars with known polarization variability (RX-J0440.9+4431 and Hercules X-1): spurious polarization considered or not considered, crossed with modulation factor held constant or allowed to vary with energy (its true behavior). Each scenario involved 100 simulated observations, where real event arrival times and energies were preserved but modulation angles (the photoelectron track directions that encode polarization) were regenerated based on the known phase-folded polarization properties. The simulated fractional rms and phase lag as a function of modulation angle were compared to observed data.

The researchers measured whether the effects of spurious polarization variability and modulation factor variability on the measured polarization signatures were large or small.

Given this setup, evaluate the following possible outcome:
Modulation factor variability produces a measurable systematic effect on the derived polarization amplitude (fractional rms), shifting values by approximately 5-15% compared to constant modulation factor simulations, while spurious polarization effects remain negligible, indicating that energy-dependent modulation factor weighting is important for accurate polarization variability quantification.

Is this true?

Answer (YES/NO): NO